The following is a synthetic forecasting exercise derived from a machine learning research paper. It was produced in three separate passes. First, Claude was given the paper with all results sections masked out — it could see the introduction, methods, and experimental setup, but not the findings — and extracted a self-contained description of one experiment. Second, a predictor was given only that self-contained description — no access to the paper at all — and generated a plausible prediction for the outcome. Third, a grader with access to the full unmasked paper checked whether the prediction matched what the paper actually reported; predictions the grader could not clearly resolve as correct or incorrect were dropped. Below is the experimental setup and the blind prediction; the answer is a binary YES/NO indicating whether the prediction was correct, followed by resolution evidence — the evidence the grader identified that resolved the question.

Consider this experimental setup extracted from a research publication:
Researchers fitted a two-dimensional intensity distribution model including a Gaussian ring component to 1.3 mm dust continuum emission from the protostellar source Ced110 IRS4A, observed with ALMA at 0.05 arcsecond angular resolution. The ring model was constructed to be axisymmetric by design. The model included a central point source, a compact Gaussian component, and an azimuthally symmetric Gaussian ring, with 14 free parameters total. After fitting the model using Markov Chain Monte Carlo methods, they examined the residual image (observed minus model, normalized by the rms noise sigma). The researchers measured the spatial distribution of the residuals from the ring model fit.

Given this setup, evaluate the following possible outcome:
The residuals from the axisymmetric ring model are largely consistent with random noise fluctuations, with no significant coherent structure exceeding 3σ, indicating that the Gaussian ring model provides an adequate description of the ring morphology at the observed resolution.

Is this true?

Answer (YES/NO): NO